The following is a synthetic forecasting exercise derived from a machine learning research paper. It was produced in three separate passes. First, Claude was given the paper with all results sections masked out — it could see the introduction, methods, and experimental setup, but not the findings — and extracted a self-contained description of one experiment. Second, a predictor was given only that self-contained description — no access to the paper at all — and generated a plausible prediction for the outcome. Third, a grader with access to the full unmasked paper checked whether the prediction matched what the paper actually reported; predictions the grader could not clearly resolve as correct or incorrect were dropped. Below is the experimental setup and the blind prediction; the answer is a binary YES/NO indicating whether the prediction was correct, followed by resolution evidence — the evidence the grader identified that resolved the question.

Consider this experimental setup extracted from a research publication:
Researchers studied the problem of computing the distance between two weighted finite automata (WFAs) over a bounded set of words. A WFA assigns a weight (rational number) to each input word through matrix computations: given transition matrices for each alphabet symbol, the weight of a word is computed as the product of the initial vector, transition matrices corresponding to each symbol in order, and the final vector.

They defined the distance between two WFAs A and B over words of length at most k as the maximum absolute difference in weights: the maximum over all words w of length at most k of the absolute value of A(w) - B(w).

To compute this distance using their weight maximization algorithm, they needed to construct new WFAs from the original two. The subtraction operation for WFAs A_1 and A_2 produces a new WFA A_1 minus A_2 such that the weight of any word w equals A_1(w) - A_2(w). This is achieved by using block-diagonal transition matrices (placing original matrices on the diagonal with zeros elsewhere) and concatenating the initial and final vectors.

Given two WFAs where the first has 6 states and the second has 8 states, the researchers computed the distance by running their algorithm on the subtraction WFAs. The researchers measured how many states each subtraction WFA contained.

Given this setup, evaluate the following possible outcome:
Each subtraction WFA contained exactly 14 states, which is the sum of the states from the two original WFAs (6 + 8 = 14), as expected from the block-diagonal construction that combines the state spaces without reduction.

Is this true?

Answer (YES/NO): YES